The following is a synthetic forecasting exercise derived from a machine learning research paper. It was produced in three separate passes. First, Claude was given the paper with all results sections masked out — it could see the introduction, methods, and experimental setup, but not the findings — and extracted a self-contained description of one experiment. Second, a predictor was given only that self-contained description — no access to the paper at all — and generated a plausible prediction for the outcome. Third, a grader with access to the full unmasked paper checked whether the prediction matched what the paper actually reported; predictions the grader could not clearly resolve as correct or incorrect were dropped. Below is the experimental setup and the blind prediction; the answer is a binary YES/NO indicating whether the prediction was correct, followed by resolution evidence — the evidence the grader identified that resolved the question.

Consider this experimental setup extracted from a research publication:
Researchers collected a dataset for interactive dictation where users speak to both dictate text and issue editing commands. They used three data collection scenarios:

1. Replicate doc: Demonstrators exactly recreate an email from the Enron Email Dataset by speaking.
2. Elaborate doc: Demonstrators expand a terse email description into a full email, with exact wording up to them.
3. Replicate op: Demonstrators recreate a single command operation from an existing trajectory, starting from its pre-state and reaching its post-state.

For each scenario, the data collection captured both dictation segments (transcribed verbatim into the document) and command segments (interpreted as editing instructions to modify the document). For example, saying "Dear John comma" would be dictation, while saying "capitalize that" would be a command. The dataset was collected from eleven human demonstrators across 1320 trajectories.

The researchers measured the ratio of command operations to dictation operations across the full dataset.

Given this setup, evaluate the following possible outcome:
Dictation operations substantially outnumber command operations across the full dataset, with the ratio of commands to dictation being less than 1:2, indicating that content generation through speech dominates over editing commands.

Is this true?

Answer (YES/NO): NO